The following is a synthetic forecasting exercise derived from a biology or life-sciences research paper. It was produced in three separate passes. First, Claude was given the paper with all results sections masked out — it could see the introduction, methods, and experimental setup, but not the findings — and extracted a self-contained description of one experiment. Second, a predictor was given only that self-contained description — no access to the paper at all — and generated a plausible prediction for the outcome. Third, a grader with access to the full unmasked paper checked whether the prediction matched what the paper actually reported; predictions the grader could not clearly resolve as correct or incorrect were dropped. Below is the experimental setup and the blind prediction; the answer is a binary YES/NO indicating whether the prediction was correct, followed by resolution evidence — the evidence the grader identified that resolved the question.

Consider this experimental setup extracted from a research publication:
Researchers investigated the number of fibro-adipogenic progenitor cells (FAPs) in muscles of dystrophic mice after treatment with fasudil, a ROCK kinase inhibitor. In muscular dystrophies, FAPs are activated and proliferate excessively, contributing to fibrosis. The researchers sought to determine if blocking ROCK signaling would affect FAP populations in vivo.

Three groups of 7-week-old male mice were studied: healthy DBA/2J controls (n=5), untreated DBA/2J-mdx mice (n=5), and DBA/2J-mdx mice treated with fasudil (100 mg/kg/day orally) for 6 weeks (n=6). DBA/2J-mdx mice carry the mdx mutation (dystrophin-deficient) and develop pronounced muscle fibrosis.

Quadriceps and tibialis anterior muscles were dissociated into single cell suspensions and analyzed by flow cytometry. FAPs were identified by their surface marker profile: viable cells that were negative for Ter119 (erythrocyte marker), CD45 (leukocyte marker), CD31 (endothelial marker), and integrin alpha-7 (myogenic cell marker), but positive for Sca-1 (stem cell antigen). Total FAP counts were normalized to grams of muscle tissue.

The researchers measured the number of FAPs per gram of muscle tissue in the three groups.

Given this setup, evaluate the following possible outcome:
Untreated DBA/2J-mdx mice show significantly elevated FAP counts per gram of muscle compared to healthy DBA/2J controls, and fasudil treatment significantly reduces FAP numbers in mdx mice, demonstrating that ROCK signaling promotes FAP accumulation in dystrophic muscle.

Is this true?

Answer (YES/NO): NO